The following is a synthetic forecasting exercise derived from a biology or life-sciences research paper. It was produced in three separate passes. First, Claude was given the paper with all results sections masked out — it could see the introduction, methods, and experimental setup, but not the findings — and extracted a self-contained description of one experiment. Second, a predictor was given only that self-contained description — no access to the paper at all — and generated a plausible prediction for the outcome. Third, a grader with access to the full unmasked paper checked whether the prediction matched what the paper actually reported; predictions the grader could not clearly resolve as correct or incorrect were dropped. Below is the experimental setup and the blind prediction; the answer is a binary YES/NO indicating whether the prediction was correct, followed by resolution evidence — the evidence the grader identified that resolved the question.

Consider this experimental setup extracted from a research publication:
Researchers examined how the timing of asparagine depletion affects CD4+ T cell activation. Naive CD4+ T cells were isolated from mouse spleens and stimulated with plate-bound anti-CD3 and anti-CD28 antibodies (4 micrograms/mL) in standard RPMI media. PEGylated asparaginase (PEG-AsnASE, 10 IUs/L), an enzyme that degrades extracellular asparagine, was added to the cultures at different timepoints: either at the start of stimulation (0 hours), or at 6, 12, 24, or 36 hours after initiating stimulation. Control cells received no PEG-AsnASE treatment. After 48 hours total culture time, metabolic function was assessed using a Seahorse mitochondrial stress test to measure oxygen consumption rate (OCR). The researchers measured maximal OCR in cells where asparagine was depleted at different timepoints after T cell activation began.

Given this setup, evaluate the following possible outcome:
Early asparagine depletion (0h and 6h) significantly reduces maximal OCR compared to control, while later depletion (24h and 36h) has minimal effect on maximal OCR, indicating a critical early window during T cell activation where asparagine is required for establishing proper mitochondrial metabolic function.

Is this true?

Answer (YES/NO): NO